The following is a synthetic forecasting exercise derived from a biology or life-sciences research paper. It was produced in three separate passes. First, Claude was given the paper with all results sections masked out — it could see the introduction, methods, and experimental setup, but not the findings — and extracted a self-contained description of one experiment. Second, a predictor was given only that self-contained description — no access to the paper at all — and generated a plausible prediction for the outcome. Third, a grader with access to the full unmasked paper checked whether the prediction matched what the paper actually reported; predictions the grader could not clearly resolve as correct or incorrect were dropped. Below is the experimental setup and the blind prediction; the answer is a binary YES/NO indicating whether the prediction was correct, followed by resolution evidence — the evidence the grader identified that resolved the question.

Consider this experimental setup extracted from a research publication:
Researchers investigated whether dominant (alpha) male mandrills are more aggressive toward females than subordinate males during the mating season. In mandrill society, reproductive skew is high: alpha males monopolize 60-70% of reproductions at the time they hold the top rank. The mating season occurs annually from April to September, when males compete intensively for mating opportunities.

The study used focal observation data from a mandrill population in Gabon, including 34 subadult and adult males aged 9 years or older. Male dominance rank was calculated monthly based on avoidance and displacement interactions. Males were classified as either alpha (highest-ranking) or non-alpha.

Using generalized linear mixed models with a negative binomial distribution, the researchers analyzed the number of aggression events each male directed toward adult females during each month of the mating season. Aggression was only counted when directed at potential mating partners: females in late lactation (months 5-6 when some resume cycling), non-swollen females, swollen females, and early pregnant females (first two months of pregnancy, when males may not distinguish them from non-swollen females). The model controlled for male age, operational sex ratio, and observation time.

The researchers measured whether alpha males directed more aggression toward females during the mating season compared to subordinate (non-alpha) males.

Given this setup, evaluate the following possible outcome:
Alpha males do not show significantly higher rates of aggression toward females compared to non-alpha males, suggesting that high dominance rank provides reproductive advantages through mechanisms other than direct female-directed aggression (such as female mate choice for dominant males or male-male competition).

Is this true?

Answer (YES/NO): NO